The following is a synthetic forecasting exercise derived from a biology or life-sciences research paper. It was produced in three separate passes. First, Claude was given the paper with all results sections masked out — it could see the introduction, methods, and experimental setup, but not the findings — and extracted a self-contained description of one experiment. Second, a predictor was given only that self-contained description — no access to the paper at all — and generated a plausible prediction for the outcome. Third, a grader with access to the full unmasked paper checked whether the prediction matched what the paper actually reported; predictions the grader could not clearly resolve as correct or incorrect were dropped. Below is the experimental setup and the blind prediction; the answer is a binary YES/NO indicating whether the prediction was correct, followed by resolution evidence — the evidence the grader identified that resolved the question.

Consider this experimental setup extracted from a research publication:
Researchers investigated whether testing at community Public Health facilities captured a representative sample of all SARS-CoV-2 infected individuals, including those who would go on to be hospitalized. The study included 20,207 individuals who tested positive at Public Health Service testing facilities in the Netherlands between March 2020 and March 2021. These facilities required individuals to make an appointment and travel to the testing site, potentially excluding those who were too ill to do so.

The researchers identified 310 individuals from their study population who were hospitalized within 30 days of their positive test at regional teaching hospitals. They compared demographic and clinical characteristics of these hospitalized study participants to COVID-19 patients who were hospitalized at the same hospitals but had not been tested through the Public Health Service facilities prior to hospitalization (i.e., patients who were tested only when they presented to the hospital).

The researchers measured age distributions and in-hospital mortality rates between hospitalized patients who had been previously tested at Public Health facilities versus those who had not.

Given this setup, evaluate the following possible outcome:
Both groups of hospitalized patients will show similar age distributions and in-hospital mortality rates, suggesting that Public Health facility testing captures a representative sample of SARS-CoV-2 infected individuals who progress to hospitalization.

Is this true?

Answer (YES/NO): NO